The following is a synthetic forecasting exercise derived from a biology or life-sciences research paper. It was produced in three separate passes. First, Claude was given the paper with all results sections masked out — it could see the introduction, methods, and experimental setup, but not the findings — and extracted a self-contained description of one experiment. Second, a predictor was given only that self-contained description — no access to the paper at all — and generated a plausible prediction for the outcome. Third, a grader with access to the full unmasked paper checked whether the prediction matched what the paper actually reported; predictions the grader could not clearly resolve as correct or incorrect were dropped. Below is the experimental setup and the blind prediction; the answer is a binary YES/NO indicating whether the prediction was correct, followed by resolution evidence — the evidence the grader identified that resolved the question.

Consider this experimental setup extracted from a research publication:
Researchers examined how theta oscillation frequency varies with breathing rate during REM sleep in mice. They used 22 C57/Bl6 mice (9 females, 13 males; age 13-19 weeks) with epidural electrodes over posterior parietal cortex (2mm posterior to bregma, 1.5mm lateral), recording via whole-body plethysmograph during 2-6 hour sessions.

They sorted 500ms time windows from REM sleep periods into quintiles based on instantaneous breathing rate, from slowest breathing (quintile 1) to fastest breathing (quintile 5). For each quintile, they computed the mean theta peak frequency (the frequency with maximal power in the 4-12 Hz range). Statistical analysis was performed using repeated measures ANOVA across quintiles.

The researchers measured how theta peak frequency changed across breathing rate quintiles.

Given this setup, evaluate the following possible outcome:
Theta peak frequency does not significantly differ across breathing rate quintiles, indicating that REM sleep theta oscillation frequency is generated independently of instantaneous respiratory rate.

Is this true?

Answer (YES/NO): NO